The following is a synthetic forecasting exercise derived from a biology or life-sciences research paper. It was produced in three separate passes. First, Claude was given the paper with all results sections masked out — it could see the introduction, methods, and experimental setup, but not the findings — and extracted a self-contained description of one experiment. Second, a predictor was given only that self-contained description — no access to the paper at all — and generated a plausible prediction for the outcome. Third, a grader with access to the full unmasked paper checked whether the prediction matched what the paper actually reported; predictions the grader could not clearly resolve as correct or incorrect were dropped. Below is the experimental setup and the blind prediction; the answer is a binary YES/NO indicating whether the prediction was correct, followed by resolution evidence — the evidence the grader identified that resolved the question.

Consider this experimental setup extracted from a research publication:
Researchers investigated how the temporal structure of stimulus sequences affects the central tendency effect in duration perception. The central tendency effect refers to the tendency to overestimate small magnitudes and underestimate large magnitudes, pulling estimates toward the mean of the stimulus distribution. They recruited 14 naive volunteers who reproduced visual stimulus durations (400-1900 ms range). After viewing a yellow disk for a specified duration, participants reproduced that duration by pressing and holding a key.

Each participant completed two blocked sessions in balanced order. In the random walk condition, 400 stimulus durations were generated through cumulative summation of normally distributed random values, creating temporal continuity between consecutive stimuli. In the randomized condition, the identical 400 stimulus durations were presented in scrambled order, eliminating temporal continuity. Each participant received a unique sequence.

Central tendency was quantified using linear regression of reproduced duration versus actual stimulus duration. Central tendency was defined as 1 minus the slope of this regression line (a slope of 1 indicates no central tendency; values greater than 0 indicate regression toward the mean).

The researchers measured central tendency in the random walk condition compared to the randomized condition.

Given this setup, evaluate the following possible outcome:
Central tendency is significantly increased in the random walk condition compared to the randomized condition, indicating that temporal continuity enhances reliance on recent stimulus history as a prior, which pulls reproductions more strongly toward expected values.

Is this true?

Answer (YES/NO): NO